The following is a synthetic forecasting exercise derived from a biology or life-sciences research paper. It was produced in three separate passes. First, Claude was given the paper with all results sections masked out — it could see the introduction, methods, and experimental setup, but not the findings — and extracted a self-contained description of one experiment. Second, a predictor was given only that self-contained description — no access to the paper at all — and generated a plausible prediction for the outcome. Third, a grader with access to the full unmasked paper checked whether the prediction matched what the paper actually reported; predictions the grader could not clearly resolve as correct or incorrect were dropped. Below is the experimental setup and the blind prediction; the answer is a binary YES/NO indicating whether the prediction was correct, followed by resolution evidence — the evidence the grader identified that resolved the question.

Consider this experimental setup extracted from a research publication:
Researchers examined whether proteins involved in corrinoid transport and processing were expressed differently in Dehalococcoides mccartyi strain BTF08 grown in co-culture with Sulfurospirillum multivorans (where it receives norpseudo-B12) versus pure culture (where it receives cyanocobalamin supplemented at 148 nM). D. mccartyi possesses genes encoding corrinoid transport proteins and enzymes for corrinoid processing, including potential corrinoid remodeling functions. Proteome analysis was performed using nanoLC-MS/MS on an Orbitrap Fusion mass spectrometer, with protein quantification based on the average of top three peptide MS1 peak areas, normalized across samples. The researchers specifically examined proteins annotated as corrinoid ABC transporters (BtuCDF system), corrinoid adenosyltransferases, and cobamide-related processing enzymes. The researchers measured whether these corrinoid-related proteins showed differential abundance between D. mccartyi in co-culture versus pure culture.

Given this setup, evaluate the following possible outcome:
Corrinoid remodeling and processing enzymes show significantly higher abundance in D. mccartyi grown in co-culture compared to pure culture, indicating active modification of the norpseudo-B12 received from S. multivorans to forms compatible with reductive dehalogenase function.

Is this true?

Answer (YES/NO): NO